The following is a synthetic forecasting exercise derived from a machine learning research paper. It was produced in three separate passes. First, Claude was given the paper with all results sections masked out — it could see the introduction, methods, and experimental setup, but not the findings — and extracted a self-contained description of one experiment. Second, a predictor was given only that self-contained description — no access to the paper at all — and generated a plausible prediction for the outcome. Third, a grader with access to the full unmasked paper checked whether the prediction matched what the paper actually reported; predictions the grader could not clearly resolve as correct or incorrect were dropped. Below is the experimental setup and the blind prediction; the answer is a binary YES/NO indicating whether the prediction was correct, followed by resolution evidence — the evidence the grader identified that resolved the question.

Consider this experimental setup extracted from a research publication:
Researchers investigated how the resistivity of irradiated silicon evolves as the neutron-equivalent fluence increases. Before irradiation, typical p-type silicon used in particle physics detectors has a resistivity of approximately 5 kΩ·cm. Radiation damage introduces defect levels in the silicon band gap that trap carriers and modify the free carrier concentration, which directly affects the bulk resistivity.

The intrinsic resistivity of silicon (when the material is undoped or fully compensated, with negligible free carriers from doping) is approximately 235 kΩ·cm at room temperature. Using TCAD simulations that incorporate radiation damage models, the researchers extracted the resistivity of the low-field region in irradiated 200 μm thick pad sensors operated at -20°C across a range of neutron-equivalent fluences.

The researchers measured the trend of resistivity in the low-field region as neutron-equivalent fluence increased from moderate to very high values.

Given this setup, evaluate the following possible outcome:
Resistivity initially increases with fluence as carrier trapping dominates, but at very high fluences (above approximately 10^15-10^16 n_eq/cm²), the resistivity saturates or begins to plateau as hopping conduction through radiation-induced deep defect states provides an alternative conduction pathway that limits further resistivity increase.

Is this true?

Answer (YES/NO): NO